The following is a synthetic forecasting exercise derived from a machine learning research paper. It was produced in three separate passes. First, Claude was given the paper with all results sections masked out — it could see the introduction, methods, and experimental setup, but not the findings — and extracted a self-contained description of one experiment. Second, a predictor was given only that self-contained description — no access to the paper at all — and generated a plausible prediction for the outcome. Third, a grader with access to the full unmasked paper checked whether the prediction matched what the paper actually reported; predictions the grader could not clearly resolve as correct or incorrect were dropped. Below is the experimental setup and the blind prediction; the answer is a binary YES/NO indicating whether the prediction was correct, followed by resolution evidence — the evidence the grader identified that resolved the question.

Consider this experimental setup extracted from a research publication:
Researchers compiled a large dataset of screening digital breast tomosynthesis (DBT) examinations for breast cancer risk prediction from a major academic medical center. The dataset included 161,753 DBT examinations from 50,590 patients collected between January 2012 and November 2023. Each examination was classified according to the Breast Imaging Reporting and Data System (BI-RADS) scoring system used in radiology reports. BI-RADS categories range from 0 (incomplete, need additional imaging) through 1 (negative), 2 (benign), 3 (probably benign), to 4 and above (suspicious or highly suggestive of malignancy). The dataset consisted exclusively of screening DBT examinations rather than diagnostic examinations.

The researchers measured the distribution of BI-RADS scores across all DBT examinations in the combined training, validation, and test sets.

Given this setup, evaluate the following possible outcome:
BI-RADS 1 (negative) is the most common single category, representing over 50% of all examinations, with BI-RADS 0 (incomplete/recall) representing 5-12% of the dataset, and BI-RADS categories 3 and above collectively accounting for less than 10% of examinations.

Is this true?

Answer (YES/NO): YES